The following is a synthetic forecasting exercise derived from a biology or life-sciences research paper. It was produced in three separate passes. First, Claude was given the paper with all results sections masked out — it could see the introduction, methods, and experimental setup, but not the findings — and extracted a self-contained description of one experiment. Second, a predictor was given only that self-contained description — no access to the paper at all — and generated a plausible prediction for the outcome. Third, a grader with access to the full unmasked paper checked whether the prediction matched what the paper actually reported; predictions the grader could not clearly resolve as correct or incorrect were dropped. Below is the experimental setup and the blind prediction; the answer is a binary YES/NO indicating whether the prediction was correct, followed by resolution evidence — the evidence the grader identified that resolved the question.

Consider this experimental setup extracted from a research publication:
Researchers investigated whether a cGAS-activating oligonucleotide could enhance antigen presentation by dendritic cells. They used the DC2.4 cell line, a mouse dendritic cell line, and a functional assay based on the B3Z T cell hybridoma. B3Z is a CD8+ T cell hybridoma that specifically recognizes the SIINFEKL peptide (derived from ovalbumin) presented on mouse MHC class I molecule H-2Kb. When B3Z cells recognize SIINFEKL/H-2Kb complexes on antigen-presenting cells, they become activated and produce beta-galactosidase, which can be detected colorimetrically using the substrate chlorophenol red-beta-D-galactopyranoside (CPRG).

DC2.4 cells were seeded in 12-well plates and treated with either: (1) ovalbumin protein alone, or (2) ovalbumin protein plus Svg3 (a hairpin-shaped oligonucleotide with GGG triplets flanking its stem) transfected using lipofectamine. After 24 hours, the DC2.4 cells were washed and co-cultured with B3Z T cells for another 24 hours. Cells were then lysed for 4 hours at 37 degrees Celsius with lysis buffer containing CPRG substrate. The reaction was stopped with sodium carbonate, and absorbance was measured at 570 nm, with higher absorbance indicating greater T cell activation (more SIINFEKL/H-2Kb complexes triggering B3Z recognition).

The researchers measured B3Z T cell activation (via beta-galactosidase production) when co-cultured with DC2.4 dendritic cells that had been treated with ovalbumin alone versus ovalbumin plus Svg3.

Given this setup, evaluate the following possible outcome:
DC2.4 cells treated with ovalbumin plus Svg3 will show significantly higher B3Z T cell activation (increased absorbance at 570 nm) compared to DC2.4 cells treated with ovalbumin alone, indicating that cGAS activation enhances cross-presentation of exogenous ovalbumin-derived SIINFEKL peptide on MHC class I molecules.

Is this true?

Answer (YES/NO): YES